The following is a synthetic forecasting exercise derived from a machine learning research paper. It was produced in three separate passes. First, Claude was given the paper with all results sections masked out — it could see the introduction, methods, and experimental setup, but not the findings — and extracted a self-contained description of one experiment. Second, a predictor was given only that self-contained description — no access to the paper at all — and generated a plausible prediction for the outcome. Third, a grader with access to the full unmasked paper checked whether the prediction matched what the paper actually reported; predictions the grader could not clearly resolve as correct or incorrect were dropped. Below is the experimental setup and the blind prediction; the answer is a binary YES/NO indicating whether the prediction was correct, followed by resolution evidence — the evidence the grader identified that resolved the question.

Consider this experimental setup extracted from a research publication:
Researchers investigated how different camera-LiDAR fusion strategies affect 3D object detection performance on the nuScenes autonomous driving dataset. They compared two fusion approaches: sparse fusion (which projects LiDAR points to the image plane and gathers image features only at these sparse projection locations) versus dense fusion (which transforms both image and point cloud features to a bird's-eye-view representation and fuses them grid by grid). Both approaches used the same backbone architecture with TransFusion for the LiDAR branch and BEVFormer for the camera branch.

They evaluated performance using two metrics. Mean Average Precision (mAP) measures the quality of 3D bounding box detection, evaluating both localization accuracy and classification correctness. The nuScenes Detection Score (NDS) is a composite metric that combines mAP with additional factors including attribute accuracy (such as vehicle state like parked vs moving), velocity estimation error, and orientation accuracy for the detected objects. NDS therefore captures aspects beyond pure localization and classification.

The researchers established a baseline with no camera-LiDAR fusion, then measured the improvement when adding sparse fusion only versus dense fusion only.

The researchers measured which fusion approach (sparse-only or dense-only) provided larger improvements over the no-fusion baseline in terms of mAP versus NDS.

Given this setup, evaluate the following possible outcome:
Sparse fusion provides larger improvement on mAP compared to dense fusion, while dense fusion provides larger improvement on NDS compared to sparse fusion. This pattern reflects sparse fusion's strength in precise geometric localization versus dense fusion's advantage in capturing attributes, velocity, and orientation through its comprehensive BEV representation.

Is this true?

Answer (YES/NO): YES